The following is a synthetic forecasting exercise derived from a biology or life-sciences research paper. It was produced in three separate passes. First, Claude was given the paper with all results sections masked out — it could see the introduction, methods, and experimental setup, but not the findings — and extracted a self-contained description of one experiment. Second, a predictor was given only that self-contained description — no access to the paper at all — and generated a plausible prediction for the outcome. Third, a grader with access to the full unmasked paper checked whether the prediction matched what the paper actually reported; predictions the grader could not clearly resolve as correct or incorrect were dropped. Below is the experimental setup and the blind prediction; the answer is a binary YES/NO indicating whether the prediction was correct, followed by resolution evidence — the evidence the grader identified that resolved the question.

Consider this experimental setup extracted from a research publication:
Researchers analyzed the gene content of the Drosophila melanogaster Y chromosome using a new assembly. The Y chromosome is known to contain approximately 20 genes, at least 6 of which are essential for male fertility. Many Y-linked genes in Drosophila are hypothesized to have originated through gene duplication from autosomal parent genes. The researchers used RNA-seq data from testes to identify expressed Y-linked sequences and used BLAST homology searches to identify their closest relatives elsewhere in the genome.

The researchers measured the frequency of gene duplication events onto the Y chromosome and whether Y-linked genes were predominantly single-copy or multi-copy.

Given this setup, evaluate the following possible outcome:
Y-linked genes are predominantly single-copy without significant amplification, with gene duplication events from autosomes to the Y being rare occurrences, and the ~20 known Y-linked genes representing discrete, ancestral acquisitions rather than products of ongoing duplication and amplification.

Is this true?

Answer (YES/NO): NO